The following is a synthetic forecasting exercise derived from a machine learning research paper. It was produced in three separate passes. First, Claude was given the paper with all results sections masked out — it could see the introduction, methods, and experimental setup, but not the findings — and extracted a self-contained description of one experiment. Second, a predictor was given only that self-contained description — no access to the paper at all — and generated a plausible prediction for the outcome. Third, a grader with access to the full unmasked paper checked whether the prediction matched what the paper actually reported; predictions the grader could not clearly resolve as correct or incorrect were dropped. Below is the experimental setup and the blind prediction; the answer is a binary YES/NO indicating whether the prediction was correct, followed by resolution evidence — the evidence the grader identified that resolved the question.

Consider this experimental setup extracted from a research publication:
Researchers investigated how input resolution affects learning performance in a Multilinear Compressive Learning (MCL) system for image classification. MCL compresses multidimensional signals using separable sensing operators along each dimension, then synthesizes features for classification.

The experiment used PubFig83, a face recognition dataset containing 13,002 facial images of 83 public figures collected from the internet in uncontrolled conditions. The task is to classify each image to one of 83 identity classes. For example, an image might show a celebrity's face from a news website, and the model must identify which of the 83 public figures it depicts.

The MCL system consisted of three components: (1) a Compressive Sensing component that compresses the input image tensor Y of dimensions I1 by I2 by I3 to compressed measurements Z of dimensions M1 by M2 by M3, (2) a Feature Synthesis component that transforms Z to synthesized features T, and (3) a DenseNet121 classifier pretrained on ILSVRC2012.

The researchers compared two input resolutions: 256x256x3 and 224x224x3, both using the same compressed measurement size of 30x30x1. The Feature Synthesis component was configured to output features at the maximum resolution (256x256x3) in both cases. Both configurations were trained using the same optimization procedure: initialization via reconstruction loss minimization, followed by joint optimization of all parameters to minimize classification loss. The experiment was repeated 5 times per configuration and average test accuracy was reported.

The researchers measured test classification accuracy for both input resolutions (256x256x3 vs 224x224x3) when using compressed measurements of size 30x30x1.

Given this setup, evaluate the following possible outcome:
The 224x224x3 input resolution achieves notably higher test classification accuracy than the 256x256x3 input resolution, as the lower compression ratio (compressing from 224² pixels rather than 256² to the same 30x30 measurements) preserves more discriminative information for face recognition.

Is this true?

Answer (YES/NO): YES